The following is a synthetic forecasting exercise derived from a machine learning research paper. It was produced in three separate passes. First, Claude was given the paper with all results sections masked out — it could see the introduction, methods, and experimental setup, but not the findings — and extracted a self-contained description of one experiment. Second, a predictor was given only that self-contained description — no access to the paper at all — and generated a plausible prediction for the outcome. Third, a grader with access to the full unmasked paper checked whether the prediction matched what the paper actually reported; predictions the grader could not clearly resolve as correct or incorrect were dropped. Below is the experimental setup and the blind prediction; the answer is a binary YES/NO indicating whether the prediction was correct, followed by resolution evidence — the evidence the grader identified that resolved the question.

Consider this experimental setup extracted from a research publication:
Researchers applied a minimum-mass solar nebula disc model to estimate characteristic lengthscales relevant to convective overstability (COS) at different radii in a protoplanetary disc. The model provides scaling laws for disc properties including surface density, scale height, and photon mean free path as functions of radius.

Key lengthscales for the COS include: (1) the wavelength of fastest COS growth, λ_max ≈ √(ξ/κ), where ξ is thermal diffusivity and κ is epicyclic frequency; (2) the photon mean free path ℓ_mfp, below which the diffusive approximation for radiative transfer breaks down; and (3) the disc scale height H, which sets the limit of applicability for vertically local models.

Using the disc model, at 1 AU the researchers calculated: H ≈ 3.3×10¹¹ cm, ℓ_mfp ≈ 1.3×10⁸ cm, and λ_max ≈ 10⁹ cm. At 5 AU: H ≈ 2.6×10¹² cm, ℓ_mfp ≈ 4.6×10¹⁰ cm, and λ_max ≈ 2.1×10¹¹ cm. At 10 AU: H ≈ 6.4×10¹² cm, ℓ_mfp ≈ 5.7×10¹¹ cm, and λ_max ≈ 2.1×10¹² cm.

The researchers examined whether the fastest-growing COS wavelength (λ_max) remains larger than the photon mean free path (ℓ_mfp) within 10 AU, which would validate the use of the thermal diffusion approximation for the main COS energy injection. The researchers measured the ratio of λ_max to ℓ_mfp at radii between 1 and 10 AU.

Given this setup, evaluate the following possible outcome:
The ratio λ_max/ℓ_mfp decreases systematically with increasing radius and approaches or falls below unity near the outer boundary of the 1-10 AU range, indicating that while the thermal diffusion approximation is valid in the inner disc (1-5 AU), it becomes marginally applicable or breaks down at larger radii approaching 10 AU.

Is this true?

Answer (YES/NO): NO